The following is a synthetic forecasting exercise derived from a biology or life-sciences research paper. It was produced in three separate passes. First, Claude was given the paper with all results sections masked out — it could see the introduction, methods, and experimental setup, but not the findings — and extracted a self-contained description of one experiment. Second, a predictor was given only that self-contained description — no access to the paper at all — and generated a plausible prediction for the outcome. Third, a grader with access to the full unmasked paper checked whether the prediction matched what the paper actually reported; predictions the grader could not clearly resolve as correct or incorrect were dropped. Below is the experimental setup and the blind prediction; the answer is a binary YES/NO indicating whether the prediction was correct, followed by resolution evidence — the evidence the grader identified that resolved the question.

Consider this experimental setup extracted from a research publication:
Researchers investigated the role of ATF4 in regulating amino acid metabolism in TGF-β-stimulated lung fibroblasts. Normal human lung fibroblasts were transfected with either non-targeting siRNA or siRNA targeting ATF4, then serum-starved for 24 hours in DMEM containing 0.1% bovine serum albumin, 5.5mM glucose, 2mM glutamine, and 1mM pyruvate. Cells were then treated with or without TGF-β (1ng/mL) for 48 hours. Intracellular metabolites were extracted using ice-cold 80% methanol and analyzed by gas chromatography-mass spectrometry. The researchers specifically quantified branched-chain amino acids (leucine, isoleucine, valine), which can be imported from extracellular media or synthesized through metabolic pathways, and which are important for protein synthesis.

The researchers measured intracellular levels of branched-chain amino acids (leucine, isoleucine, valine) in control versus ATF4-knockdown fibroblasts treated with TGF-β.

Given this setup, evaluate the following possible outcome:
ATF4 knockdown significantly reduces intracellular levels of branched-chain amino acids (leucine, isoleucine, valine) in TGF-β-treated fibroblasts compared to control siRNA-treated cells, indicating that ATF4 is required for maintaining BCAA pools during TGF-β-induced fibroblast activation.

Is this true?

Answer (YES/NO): YES